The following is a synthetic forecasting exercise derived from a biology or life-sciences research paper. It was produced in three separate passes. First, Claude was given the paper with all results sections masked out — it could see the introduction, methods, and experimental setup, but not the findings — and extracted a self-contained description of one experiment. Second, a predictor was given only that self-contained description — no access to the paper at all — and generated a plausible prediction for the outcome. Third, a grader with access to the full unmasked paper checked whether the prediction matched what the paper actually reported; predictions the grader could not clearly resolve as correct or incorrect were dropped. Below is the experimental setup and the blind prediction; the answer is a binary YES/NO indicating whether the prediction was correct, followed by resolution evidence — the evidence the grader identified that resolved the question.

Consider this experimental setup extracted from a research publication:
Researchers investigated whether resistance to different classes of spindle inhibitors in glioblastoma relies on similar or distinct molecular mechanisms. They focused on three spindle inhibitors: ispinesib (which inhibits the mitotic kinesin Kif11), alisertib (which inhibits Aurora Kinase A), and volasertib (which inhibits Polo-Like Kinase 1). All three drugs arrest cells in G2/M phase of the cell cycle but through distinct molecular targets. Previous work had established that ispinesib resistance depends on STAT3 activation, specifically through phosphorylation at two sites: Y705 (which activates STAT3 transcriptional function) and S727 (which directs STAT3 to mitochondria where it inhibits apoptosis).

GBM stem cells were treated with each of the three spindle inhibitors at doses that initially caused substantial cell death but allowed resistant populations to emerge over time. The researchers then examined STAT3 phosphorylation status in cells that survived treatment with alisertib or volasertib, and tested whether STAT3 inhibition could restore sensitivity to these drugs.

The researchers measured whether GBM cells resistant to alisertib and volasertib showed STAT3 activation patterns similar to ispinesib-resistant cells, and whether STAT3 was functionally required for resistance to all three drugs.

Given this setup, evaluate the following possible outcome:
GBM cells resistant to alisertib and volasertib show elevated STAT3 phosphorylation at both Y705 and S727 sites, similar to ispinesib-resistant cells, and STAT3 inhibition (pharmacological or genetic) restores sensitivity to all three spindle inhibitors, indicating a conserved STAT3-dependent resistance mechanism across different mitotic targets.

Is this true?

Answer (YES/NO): YES